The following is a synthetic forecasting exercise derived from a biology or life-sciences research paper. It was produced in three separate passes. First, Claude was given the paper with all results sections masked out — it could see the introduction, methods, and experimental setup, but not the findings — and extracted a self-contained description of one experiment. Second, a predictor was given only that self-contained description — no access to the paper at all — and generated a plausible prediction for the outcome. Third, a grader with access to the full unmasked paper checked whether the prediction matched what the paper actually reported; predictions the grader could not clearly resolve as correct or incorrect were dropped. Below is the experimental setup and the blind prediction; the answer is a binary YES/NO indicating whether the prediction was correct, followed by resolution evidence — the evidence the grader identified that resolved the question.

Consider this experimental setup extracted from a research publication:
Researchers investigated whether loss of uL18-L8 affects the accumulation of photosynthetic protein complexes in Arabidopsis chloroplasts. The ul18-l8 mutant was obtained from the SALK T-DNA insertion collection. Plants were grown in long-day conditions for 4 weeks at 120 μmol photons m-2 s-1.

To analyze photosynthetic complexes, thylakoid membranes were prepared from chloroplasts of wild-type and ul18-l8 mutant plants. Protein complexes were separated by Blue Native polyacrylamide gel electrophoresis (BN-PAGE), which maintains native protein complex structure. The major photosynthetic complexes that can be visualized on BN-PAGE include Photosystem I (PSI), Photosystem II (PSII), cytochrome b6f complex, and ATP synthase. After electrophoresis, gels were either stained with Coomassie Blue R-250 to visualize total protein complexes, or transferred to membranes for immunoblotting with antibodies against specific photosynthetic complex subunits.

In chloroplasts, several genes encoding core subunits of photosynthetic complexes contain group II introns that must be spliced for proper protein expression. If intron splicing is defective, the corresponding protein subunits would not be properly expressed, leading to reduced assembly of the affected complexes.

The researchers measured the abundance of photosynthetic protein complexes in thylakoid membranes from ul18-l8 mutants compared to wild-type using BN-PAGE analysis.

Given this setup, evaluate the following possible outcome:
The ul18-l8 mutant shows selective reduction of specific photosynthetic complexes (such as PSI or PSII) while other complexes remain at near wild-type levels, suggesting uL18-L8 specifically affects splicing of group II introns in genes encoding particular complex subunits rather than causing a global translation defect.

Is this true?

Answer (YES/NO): NO